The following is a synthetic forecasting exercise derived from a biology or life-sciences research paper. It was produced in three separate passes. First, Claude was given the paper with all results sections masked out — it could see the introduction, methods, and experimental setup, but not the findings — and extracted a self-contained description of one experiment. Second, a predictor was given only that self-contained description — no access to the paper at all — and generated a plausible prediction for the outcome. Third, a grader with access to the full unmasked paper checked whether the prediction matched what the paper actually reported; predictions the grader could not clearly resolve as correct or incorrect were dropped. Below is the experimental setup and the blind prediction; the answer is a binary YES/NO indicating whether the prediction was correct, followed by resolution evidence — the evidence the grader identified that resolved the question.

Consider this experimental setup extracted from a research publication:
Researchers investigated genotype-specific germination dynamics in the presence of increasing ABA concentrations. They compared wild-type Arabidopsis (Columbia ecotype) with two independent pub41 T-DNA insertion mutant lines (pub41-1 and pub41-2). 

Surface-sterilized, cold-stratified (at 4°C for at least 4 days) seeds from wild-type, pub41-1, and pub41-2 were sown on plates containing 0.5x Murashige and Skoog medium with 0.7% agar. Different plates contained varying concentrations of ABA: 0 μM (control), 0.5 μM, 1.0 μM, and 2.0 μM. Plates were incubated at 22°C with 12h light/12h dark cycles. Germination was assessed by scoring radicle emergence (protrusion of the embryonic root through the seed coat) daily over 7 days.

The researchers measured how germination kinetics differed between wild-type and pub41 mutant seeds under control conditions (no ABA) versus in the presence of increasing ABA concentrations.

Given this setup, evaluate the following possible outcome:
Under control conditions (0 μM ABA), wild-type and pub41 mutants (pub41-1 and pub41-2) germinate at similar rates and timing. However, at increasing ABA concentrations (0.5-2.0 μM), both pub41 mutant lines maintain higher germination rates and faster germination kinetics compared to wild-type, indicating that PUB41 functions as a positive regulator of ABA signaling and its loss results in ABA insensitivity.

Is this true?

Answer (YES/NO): YES